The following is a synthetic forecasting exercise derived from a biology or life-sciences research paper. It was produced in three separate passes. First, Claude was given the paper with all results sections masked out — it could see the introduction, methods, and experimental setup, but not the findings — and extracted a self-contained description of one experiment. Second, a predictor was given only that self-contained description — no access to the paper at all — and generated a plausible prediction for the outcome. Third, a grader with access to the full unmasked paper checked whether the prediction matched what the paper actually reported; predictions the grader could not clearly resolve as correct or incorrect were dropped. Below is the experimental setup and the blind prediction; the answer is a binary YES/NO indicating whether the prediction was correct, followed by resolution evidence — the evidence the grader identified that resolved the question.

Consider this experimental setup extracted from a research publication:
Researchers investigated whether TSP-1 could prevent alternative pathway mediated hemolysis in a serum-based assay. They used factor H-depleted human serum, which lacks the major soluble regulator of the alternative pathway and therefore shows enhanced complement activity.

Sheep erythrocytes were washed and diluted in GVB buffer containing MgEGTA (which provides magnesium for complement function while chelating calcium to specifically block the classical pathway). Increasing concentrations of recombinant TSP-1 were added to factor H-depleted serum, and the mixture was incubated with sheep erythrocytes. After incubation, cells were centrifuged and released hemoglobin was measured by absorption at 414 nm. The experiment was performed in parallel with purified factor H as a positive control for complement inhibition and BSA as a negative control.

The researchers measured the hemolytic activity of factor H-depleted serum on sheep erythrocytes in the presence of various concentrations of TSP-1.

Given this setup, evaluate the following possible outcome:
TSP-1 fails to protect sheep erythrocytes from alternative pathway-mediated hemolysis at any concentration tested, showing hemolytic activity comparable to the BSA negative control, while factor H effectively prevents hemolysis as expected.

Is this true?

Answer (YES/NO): NO